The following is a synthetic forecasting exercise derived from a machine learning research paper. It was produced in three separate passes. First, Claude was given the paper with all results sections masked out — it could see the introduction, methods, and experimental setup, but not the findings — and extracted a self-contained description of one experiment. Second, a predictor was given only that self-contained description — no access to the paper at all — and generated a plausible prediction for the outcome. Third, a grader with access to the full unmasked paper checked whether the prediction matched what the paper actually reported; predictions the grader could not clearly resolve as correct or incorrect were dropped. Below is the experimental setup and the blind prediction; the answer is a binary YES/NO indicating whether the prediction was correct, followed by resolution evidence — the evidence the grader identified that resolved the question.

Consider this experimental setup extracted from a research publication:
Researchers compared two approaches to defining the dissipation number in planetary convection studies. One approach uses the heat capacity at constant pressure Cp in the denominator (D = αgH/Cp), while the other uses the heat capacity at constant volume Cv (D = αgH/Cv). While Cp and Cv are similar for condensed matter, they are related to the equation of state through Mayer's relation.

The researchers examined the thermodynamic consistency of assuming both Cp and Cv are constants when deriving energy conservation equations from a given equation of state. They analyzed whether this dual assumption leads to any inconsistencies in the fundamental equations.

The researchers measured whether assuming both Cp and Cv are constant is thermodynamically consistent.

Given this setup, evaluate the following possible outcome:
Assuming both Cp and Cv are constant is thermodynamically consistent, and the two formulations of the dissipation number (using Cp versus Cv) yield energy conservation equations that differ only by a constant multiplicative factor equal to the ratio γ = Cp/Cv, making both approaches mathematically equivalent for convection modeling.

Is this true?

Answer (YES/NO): NO